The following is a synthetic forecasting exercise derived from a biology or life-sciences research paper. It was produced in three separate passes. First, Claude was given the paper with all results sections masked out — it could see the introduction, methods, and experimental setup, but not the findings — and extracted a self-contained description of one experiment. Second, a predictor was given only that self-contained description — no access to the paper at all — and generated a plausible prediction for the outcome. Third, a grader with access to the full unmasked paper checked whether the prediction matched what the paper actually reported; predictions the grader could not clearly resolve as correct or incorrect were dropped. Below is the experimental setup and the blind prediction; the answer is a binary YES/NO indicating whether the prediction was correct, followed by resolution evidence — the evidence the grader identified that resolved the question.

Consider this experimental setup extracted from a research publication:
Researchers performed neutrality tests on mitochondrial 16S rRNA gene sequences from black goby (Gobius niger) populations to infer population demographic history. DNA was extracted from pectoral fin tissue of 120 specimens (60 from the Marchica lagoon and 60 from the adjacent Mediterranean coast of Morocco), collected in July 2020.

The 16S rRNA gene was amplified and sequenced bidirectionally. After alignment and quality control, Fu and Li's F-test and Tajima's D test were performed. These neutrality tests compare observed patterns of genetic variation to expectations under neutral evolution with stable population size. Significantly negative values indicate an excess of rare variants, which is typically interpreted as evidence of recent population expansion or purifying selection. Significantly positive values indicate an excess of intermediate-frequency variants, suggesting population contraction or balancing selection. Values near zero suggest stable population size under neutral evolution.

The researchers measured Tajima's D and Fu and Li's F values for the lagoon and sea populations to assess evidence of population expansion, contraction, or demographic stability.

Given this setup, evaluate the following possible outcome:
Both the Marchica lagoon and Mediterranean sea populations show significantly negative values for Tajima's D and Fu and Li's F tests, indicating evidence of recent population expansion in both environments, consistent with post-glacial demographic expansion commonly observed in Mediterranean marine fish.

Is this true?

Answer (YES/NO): YES